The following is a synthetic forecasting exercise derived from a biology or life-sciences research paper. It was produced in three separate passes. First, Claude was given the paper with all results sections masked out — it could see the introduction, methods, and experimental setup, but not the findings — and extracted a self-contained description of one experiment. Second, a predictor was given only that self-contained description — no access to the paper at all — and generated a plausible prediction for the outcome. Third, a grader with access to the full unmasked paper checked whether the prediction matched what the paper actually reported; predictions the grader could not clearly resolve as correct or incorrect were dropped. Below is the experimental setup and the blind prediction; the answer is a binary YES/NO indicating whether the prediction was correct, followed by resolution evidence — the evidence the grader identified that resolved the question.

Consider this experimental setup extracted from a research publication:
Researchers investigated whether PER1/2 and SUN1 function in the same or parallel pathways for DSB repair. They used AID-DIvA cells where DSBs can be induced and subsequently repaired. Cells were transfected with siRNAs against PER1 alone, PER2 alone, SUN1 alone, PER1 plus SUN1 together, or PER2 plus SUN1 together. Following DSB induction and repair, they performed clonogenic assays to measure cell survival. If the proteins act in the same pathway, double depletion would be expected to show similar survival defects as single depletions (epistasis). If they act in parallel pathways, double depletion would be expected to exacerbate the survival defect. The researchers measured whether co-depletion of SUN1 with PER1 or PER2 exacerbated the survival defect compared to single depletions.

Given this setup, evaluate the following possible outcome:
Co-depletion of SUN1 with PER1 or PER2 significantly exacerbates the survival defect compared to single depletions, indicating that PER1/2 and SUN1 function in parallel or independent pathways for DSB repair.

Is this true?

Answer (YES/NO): NO